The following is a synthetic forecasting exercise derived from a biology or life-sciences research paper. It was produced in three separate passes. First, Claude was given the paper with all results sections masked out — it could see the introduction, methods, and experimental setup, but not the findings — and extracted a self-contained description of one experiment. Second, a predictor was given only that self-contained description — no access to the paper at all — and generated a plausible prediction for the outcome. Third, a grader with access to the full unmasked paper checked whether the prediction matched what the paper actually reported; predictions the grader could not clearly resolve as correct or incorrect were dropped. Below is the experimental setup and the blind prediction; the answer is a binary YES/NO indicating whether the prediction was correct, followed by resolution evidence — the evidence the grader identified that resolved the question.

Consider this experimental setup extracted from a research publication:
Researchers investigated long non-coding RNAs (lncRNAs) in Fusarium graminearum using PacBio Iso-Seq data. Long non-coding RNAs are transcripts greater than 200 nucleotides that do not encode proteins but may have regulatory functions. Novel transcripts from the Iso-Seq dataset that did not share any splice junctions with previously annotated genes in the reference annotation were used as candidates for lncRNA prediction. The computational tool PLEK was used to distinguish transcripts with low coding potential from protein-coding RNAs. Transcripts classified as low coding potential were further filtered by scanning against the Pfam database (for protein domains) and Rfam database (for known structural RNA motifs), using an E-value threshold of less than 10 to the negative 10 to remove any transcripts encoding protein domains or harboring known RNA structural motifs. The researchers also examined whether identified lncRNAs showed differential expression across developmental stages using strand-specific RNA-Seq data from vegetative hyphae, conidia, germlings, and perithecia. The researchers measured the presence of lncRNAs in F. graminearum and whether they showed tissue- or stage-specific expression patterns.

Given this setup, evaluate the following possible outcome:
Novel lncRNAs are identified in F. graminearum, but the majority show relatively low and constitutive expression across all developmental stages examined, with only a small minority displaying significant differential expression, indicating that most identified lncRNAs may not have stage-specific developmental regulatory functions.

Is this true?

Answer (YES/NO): NO